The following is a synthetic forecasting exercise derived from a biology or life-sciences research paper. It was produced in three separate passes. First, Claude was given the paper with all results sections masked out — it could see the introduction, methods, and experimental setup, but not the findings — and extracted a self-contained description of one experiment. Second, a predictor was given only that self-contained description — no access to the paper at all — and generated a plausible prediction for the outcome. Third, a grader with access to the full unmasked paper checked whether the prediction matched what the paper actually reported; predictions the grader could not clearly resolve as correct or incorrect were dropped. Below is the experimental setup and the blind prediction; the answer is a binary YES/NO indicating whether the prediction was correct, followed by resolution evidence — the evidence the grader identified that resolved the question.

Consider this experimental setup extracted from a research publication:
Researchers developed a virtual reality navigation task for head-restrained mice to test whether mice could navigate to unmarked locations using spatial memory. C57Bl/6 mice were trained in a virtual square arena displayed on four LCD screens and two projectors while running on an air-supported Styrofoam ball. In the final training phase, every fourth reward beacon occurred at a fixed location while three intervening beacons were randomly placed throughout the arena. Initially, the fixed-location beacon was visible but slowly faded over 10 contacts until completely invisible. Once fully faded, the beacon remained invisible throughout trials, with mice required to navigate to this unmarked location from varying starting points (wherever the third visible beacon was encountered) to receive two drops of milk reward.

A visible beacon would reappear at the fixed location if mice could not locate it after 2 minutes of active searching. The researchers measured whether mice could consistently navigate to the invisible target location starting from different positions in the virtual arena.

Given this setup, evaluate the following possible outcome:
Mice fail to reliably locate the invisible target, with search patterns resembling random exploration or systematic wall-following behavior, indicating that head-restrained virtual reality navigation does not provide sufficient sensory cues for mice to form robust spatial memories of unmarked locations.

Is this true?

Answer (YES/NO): NO